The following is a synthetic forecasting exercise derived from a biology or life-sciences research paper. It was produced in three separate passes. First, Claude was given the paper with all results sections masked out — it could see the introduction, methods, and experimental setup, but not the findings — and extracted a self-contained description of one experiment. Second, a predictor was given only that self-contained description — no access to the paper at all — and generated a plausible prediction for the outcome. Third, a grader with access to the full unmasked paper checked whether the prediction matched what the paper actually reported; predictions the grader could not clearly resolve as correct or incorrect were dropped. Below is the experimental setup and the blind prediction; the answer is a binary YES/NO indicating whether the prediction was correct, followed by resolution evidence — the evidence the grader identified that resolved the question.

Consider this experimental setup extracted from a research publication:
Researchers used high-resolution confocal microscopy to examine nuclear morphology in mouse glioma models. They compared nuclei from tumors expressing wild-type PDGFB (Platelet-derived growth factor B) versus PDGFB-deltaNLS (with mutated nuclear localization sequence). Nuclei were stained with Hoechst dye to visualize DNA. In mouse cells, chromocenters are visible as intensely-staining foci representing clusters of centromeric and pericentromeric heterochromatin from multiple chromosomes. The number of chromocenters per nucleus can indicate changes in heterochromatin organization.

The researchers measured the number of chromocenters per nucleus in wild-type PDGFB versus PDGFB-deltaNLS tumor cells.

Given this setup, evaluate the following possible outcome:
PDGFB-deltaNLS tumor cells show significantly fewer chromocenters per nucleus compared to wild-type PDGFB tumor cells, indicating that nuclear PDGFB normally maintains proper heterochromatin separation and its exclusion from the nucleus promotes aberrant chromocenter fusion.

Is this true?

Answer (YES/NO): NO